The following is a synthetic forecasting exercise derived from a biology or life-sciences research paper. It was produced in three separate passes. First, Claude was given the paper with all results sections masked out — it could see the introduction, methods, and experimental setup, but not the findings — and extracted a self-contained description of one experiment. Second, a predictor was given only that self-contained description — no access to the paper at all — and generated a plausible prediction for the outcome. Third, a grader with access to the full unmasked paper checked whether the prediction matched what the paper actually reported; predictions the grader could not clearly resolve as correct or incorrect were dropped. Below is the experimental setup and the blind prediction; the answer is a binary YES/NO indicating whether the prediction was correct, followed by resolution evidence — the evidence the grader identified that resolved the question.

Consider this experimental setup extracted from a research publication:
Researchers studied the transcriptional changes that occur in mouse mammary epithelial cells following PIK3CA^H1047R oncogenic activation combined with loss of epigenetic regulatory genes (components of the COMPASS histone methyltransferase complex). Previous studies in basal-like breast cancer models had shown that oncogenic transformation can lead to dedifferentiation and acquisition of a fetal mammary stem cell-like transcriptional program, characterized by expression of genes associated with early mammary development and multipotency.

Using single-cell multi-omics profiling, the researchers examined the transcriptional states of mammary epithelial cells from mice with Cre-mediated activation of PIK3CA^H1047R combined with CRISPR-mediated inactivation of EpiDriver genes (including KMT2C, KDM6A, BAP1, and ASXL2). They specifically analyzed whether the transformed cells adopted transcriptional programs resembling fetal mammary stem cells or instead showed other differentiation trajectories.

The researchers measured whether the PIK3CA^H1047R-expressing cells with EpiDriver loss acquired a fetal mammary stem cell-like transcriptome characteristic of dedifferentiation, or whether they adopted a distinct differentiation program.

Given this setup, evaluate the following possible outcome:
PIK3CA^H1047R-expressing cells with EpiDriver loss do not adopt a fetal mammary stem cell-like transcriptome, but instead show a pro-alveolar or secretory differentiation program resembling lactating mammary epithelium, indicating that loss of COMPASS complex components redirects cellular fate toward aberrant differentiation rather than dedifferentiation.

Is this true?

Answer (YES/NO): YES